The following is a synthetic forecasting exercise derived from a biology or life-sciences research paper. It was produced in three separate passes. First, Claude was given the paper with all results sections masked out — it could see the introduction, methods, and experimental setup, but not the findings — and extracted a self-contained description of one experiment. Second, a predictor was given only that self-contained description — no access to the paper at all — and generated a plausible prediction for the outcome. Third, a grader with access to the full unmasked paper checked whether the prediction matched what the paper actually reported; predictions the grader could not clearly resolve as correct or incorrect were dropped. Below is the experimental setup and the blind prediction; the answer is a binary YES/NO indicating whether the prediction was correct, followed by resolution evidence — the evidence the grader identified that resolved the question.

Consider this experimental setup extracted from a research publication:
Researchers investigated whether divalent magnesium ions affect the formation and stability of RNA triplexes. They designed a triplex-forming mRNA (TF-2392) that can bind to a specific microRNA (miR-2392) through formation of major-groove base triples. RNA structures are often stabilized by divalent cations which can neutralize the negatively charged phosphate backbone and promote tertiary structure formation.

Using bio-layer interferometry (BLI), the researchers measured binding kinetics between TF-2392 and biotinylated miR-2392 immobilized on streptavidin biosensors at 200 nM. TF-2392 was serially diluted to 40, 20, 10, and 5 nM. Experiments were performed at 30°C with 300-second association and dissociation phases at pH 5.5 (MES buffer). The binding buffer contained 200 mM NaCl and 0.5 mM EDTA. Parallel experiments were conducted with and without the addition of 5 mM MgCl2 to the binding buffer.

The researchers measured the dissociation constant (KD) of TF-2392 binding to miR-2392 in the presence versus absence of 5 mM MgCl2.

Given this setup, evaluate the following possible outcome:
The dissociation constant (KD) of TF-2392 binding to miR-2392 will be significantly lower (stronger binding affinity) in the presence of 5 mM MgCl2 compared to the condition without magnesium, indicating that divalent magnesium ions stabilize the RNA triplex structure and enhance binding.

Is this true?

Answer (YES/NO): YES